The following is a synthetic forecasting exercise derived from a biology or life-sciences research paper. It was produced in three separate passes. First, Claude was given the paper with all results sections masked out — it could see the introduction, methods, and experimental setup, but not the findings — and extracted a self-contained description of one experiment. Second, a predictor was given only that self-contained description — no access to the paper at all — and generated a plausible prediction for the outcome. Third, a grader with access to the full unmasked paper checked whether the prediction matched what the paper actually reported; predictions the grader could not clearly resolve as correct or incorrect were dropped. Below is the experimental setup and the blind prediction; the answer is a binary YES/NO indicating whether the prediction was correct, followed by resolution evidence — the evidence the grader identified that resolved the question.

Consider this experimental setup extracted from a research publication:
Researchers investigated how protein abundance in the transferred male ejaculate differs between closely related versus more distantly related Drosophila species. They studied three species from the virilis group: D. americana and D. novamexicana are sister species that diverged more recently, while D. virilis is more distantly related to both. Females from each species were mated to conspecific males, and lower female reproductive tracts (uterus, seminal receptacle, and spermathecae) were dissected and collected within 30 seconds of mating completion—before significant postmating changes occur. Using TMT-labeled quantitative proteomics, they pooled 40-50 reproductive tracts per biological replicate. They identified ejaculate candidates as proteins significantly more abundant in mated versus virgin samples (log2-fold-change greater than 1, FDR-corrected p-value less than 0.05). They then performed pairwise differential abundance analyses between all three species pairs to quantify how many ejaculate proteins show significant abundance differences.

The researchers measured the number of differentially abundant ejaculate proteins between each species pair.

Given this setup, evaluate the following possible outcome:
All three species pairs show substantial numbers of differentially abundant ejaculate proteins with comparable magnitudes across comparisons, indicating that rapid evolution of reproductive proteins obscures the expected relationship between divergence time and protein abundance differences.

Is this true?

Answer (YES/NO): NO